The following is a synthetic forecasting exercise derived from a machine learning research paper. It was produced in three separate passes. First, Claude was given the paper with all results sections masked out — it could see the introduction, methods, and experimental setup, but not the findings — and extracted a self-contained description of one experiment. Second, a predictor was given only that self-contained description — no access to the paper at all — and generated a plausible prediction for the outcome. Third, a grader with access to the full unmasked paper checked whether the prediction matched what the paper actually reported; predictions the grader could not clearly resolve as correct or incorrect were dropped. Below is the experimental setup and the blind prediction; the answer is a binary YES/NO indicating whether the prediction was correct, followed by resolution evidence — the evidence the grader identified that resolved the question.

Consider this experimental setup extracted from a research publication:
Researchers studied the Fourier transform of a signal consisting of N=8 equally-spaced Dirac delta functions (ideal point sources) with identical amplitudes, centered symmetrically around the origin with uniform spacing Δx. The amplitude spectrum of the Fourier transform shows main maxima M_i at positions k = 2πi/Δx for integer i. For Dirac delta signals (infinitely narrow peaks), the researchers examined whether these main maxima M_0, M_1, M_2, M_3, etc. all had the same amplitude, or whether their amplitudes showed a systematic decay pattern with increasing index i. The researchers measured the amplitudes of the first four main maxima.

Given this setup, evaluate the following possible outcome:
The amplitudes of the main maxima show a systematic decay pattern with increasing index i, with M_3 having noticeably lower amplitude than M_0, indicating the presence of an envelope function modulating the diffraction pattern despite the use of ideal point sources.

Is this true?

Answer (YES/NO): NO